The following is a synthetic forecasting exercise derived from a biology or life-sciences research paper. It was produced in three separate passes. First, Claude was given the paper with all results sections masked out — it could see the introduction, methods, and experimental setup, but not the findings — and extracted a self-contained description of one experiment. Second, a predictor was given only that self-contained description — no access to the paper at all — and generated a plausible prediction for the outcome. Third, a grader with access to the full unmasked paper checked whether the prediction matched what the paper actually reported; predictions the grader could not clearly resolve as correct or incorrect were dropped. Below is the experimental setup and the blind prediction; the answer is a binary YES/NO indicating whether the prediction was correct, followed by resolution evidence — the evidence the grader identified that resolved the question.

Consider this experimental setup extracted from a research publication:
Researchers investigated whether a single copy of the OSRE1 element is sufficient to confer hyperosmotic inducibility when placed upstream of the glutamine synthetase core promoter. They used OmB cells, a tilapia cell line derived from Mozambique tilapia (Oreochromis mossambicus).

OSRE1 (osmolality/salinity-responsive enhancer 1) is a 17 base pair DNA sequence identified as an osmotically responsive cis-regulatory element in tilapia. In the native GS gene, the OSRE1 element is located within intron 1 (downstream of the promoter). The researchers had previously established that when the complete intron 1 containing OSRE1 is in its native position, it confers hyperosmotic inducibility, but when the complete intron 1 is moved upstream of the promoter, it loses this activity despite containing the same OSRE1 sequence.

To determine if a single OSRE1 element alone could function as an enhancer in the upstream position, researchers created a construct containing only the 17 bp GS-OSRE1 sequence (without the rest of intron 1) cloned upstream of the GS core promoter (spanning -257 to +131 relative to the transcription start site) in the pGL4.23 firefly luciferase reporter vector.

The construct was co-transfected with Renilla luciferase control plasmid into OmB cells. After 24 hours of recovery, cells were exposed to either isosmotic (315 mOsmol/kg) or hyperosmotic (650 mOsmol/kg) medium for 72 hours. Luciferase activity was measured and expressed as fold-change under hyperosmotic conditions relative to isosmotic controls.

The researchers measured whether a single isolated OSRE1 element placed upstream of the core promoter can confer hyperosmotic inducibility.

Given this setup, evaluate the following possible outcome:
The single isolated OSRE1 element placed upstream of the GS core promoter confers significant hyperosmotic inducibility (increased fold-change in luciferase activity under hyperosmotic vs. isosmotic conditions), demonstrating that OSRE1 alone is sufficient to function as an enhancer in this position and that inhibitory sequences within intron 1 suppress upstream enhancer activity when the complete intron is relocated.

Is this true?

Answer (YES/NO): NO